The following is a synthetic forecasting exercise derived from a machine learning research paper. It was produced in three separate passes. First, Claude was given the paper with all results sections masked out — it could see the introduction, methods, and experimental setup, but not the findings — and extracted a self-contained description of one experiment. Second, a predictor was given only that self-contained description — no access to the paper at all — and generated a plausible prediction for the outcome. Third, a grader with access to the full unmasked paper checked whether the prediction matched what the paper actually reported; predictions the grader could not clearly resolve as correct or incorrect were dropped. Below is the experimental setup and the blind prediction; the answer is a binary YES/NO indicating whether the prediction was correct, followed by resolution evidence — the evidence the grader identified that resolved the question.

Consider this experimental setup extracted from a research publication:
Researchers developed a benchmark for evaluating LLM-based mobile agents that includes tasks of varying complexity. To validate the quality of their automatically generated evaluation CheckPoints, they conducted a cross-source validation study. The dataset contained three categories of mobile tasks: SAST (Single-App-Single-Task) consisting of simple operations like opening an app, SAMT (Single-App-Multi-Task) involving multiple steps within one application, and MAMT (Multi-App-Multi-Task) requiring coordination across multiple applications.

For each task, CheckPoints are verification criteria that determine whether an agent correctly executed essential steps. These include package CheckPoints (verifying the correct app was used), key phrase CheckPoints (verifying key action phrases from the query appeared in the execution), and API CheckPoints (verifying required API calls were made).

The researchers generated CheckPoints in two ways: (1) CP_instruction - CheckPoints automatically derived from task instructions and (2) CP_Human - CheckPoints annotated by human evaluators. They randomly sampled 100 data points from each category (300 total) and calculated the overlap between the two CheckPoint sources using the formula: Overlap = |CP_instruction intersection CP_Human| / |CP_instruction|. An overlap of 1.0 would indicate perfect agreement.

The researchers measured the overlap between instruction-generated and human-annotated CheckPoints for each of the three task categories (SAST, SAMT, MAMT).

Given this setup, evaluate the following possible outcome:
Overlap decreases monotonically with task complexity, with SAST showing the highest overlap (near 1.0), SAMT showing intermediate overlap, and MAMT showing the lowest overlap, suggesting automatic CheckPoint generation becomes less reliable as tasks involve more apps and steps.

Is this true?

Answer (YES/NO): YES